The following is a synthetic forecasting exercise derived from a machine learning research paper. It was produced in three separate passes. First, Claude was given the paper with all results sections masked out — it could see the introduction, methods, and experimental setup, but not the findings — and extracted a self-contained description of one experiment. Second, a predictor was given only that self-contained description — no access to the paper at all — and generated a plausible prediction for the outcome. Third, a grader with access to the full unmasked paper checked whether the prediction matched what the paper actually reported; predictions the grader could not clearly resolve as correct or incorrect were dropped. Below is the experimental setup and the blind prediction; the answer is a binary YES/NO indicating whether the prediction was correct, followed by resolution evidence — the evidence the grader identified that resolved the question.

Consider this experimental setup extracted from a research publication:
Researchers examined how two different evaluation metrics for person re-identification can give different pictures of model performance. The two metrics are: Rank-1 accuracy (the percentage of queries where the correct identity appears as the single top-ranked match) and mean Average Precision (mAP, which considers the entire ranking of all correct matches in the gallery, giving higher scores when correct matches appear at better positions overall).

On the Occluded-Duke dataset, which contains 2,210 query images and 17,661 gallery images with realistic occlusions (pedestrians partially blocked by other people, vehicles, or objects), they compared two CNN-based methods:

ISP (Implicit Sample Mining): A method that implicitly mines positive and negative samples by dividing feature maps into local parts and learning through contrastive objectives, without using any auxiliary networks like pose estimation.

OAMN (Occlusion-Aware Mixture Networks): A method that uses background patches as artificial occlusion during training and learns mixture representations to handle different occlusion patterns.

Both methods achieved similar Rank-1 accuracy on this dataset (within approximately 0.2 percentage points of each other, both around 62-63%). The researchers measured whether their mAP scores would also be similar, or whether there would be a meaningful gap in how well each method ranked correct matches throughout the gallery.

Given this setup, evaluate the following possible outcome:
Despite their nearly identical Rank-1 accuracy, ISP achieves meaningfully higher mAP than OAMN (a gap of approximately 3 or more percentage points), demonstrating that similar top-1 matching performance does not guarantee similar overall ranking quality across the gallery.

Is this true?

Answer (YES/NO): YES